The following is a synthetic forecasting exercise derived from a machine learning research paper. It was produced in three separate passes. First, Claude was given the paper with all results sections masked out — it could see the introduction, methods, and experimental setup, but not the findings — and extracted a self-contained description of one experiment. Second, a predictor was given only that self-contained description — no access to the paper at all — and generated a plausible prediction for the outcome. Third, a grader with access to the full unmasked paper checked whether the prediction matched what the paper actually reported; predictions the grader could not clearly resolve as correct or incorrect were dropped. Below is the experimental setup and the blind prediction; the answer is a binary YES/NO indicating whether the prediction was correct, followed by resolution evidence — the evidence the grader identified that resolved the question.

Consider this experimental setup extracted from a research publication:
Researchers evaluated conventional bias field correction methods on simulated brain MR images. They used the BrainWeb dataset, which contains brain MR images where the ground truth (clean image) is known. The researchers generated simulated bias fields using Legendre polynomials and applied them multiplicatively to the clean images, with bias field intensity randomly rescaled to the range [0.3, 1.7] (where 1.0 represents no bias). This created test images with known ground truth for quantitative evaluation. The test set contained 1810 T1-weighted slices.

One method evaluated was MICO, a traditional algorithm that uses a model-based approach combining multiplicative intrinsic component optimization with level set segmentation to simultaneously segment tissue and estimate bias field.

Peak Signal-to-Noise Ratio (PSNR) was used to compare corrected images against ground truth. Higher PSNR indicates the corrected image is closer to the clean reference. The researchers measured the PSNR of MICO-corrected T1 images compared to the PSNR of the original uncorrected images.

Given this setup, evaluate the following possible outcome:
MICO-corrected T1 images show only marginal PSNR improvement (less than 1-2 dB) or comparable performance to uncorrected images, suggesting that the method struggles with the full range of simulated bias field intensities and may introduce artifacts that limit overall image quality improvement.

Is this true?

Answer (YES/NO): NO